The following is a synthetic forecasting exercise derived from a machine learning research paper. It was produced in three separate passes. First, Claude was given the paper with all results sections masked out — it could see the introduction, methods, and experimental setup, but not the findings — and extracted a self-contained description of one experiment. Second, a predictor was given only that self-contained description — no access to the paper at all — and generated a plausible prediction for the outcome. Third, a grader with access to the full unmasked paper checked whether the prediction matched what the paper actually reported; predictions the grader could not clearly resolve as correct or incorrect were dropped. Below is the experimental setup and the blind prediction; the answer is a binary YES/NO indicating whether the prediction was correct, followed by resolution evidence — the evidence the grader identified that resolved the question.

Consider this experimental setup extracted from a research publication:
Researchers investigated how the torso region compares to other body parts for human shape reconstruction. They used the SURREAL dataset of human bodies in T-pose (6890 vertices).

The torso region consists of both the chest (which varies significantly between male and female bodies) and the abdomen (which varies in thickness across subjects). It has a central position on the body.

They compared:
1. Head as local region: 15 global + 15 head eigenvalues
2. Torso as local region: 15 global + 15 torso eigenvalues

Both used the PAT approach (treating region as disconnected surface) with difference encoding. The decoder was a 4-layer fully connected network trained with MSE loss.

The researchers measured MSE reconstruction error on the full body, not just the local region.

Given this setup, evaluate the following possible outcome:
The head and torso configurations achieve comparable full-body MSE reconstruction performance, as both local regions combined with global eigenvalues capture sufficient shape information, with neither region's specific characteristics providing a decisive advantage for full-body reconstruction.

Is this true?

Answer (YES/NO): NO